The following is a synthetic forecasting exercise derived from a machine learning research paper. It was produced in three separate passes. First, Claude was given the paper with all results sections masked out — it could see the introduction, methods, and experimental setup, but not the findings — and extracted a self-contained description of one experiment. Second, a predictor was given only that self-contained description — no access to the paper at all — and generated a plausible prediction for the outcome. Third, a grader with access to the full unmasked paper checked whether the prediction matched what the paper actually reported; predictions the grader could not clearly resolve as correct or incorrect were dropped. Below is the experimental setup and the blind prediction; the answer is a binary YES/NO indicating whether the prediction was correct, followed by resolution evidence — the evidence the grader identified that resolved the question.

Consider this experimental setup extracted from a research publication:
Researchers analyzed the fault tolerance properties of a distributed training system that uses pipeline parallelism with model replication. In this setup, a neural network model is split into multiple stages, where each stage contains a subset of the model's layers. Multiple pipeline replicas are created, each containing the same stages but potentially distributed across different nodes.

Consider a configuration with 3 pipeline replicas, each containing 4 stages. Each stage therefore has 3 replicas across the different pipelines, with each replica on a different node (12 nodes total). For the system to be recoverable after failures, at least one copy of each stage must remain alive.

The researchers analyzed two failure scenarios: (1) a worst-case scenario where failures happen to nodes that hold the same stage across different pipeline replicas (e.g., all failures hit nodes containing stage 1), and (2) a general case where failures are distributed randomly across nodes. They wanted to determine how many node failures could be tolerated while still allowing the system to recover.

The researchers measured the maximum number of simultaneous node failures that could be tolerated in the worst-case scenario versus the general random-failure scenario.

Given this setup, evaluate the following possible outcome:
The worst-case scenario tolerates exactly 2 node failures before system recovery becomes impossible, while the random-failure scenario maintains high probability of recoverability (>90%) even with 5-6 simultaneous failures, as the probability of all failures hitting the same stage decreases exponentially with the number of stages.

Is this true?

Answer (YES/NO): NO